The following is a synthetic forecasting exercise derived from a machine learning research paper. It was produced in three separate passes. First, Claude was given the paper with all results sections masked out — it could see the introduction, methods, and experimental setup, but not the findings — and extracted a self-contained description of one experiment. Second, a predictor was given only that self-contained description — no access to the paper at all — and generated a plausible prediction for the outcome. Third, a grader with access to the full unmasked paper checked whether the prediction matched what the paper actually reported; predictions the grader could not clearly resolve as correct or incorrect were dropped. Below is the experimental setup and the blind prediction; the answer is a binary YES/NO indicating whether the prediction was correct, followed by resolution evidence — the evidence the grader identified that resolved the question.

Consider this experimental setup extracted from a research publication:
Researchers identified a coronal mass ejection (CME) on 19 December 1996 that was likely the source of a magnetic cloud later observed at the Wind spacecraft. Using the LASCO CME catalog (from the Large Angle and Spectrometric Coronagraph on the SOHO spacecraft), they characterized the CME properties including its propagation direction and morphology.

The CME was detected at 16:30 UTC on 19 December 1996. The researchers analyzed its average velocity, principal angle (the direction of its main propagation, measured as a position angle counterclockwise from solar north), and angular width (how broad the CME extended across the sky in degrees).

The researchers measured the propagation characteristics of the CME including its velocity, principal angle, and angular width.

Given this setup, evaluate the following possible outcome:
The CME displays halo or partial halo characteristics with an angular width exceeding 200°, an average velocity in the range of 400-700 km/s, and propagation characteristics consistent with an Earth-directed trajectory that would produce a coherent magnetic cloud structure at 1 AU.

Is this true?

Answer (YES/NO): NO